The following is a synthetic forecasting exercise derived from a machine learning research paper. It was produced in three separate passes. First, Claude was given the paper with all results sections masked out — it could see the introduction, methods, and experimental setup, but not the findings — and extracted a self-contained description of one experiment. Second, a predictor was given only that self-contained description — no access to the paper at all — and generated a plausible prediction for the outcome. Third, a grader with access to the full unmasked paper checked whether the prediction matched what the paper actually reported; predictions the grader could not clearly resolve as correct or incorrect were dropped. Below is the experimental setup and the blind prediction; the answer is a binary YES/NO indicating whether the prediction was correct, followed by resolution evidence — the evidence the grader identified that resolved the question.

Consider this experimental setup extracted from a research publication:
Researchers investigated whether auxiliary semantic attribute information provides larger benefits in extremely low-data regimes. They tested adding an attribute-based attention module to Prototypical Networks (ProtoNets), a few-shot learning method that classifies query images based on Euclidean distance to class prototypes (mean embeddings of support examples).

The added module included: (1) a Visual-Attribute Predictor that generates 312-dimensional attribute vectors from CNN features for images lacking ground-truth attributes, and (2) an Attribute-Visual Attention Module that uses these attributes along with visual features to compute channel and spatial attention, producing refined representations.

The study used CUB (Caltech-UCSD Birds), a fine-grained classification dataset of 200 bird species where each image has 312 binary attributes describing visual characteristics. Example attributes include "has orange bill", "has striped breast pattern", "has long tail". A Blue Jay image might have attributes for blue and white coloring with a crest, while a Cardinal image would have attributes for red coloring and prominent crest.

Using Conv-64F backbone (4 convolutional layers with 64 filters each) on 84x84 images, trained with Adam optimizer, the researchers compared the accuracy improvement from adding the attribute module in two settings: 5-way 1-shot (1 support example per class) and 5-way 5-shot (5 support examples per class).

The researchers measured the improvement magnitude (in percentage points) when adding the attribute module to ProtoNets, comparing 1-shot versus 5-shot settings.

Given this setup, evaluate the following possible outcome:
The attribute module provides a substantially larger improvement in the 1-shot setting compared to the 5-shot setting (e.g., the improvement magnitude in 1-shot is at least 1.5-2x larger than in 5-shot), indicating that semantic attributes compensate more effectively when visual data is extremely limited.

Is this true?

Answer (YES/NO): YES